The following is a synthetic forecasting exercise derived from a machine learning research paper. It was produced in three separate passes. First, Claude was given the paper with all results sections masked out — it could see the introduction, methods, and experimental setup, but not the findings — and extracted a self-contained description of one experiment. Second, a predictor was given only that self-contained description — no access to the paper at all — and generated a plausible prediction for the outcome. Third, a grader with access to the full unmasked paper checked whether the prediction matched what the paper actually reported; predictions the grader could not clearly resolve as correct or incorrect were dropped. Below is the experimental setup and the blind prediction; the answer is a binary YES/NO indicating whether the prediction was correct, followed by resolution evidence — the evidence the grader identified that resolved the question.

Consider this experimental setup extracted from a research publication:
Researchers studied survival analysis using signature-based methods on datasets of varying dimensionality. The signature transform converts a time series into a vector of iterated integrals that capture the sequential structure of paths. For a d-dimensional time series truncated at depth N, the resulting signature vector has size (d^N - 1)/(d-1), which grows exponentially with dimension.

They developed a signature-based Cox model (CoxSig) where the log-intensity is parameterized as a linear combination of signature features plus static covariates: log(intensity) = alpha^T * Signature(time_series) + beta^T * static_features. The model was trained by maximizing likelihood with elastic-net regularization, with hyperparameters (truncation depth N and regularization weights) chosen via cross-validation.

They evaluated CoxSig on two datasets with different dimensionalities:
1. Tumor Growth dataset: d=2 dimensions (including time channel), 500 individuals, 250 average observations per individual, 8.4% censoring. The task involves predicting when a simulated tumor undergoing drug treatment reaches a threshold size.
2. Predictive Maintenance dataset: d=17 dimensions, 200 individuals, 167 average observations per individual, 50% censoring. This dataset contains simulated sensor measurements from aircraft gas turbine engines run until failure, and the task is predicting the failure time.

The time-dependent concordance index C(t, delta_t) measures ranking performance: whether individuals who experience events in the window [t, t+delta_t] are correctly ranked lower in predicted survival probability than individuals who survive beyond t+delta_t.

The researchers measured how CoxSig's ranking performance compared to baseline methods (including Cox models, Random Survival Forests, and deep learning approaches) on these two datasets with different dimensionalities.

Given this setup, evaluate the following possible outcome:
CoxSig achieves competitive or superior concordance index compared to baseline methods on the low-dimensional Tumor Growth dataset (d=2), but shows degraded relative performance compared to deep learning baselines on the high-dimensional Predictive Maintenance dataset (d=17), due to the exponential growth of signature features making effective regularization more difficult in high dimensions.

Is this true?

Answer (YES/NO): NO